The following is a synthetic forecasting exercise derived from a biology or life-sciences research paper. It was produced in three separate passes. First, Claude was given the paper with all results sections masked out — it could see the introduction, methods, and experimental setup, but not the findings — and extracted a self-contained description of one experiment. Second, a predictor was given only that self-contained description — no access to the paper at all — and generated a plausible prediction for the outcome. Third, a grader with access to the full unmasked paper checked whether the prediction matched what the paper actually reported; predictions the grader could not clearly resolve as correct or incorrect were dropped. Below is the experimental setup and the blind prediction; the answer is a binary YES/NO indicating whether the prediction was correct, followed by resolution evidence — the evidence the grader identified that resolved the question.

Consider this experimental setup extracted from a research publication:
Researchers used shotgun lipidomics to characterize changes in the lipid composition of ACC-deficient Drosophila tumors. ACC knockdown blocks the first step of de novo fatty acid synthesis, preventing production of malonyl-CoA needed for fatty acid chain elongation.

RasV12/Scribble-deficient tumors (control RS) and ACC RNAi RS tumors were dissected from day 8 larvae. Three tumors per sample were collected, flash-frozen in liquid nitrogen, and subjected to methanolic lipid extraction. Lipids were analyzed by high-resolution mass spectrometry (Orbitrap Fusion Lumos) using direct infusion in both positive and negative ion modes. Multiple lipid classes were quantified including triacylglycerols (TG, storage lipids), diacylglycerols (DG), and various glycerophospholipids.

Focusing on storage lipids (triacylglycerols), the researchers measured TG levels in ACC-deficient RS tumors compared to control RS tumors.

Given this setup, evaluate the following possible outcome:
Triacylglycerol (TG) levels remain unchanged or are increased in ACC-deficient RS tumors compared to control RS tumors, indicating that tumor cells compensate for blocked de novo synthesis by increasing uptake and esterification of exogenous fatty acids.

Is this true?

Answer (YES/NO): NO